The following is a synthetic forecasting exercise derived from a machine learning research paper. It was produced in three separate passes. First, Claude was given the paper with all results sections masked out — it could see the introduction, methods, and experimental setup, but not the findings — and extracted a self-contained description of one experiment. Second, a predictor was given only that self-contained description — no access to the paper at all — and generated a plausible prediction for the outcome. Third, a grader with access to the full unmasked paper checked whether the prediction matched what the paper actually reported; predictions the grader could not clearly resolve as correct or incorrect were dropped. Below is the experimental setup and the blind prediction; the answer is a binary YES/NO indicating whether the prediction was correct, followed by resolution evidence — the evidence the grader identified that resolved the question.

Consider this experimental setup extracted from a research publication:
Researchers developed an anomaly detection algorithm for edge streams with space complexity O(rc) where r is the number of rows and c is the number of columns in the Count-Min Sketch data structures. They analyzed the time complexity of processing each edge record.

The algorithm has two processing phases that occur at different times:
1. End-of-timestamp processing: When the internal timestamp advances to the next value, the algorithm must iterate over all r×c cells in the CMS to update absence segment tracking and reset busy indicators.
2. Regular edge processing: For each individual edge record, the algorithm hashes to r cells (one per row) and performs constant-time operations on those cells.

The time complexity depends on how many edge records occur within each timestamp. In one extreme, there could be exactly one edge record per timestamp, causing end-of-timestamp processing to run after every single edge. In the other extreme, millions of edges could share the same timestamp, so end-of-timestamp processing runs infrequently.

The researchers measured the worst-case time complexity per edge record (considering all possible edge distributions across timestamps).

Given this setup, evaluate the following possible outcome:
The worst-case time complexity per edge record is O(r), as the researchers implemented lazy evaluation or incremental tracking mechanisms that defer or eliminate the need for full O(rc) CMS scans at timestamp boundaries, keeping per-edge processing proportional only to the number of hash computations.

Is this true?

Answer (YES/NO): NO